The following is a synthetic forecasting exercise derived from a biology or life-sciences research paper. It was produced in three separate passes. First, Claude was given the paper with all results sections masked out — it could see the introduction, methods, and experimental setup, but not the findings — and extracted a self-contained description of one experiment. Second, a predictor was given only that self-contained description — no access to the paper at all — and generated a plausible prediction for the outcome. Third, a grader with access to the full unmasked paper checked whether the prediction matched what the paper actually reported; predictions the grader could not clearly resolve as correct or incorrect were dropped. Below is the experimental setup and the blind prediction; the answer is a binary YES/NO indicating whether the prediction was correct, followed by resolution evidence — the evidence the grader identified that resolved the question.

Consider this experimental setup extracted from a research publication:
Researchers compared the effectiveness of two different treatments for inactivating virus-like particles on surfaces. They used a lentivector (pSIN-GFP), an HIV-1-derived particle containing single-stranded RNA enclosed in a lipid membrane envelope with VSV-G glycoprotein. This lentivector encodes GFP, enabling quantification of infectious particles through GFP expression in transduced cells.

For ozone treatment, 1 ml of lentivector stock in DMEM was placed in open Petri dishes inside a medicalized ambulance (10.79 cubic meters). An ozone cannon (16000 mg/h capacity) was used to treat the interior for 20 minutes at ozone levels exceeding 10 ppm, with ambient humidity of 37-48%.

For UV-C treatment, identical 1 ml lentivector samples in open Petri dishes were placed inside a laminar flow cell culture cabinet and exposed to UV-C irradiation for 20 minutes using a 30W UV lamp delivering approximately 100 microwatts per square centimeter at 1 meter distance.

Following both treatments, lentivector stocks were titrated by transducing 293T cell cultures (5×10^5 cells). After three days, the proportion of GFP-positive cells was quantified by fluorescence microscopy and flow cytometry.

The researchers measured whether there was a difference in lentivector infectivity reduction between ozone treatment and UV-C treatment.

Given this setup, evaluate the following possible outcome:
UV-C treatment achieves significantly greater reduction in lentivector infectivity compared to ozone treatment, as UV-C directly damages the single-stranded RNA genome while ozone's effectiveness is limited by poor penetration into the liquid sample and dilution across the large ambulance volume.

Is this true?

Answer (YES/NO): YES